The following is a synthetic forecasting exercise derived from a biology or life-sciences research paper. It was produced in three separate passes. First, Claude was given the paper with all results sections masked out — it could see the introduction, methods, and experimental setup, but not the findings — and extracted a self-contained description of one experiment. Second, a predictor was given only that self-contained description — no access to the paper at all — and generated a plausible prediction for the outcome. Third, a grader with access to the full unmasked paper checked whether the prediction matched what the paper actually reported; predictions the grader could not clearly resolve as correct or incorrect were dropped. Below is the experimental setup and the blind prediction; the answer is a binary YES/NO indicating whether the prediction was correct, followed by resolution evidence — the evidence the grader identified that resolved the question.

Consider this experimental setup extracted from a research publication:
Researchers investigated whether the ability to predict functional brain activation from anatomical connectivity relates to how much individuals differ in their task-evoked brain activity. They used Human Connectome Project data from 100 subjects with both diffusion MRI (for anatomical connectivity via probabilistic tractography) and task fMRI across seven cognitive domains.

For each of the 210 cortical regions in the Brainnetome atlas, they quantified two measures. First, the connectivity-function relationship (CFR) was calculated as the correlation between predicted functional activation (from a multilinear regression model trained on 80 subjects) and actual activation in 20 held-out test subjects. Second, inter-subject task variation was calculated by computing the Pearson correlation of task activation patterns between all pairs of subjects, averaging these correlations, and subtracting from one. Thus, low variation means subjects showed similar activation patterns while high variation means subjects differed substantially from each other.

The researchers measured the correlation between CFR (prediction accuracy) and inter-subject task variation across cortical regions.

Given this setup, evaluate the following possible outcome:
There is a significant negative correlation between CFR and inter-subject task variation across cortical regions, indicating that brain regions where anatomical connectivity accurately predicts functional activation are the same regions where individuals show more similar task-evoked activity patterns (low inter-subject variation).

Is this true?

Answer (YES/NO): YES